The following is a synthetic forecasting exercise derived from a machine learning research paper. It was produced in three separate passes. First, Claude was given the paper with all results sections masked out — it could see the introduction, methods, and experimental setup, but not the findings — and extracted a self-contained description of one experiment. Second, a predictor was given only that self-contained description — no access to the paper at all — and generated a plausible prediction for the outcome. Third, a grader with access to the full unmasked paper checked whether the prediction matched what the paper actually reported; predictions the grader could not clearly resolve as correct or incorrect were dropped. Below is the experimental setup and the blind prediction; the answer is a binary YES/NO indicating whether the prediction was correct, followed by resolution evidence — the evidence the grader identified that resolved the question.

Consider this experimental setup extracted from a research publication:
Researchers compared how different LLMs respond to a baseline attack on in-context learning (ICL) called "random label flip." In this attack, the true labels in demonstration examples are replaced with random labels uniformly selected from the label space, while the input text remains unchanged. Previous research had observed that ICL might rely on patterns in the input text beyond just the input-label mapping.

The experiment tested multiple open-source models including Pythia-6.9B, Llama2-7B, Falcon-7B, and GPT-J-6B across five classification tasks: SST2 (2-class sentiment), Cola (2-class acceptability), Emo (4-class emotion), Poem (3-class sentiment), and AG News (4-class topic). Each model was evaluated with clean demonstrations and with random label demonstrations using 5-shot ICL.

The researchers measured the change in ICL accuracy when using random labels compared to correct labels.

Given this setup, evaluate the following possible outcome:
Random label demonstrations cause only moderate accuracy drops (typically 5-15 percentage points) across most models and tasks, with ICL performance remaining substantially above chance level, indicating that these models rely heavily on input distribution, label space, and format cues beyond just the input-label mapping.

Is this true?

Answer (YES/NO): NO